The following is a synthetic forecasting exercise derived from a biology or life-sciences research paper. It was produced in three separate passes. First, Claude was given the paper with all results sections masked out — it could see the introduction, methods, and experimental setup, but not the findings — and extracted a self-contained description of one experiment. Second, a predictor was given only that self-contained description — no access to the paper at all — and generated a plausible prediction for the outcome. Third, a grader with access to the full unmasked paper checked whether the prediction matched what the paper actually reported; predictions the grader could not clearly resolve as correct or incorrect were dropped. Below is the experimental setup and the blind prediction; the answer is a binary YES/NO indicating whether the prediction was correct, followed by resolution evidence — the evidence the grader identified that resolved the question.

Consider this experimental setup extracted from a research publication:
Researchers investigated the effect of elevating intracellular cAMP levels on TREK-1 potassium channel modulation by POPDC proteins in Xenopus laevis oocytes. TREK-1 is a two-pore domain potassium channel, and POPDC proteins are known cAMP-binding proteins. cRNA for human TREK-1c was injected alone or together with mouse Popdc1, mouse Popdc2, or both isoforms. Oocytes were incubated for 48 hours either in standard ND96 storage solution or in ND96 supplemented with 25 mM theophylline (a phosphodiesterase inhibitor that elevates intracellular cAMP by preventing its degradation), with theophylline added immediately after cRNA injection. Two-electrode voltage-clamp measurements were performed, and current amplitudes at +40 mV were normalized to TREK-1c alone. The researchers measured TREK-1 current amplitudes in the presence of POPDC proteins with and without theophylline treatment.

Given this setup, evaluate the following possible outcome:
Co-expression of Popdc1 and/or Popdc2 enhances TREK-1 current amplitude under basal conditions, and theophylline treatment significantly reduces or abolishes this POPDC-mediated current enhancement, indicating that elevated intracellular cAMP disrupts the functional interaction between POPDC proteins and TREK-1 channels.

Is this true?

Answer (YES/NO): YES